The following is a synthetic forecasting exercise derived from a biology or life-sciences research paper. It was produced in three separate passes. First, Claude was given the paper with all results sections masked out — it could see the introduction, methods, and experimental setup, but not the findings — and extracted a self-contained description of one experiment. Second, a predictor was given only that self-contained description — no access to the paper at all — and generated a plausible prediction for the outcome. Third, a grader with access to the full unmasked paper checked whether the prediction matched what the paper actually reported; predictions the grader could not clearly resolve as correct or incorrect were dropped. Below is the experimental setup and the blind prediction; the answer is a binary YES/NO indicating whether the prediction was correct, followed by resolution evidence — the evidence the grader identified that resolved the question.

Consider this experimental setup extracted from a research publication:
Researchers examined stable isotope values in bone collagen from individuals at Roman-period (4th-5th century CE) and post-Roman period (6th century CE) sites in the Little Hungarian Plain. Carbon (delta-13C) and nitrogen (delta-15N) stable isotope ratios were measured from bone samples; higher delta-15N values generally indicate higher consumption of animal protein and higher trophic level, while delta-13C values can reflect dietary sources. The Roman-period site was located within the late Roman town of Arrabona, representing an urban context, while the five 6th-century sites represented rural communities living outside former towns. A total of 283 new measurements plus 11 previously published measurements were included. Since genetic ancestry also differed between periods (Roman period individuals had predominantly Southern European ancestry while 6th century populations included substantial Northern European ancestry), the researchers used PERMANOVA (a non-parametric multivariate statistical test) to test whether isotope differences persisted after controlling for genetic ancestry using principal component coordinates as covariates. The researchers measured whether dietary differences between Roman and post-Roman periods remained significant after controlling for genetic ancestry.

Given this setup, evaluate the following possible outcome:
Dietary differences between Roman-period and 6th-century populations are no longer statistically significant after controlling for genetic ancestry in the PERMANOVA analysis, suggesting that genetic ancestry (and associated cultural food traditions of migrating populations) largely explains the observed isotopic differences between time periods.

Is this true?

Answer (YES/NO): NO